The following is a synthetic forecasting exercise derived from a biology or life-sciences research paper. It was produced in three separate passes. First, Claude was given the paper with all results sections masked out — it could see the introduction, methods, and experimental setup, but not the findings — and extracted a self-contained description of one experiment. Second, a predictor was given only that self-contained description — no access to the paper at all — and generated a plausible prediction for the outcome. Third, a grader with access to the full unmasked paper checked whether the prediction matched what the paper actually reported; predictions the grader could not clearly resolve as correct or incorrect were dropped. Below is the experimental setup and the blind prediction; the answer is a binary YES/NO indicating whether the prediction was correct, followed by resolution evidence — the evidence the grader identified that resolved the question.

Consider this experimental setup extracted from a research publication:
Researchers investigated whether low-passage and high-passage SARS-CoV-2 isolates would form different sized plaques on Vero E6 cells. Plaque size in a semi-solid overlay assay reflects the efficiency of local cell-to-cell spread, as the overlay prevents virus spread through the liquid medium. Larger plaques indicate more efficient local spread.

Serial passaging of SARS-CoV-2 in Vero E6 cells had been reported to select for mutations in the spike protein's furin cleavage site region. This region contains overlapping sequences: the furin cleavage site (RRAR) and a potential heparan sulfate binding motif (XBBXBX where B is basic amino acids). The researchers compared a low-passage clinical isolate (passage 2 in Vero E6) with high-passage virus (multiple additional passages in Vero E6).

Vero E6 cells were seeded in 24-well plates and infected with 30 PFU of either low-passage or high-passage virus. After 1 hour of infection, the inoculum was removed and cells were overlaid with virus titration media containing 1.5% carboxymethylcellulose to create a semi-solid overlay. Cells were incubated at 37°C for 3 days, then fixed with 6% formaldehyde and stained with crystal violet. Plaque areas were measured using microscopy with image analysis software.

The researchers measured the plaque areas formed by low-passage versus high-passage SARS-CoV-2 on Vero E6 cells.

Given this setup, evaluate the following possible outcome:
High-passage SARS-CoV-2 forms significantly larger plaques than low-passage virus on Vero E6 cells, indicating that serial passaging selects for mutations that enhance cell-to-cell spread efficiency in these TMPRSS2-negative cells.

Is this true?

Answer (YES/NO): YES